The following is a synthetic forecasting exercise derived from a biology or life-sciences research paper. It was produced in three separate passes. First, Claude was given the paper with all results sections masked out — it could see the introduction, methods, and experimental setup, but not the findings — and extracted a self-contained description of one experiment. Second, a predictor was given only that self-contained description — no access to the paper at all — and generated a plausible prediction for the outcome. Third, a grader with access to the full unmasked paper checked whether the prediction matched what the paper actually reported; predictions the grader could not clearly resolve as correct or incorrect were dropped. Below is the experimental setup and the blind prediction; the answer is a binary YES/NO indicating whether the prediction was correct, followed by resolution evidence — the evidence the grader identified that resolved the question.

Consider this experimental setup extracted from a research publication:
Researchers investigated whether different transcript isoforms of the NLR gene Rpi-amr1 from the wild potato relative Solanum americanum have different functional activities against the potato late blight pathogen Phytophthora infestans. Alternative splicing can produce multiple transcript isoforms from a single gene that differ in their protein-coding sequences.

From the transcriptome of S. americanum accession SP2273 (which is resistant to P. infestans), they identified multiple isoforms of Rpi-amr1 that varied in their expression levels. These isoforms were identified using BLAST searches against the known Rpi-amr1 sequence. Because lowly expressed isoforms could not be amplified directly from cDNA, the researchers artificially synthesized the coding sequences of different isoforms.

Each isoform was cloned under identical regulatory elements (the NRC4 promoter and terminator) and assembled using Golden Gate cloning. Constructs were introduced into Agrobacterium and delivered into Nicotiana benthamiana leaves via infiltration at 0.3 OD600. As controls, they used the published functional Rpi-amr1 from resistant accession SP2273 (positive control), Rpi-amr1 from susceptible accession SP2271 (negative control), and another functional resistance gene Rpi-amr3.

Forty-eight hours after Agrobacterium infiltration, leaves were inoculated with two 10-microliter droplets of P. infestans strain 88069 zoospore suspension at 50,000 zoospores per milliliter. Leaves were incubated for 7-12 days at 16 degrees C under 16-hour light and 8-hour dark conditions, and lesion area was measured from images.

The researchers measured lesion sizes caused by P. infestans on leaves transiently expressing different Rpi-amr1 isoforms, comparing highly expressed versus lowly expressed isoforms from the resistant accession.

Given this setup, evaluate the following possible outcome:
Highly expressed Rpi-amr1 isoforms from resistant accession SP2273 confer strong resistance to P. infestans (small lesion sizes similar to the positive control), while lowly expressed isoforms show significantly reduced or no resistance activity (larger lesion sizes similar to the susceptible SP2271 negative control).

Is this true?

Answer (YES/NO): NO